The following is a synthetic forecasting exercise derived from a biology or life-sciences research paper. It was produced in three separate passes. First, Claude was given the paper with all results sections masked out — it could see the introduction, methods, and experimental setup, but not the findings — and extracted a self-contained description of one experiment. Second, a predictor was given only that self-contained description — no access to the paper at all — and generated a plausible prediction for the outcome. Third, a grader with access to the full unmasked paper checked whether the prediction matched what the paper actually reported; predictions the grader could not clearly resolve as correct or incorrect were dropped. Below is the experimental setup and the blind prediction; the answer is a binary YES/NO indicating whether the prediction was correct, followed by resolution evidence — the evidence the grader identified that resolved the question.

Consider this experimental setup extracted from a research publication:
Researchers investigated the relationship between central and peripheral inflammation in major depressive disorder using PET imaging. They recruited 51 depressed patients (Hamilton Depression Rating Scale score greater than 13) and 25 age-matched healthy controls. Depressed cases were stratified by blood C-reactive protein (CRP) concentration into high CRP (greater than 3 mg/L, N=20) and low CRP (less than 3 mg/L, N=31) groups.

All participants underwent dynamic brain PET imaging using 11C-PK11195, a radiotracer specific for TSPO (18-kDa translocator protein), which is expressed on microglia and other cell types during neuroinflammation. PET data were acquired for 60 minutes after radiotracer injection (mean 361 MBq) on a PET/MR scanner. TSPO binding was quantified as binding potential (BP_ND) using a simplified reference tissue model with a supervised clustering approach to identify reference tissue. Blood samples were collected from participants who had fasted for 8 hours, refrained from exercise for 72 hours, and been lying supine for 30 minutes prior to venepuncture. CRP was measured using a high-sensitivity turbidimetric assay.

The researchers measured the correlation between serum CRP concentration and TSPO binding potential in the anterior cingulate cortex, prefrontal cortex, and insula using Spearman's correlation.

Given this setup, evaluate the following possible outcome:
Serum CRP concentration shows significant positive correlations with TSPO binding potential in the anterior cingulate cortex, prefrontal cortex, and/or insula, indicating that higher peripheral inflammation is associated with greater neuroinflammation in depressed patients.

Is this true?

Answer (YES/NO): NO